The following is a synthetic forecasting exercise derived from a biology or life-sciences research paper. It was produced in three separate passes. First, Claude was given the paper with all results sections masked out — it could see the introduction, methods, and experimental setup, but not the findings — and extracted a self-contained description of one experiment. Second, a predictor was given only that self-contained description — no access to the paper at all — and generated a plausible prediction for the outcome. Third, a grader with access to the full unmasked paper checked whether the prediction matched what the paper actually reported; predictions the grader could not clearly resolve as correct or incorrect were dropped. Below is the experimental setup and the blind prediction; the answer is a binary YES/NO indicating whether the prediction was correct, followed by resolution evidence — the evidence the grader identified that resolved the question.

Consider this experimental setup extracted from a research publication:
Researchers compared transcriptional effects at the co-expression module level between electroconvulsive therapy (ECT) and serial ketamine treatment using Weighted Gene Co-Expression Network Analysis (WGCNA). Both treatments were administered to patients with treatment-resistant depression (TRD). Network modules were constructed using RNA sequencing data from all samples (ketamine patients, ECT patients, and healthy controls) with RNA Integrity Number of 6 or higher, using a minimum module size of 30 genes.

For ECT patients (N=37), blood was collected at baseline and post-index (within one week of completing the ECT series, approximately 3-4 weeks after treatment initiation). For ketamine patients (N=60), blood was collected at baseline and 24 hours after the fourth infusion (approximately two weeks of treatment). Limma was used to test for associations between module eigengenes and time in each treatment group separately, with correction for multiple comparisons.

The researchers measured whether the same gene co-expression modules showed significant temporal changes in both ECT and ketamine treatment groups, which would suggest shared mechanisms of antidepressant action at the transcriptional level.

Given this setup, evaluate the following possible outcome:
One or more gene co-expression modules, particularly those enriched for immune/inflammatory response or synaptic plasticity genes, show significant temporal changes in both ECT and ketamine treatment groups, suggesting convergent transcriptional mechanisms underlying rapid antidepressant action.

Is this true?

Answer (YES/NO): NO